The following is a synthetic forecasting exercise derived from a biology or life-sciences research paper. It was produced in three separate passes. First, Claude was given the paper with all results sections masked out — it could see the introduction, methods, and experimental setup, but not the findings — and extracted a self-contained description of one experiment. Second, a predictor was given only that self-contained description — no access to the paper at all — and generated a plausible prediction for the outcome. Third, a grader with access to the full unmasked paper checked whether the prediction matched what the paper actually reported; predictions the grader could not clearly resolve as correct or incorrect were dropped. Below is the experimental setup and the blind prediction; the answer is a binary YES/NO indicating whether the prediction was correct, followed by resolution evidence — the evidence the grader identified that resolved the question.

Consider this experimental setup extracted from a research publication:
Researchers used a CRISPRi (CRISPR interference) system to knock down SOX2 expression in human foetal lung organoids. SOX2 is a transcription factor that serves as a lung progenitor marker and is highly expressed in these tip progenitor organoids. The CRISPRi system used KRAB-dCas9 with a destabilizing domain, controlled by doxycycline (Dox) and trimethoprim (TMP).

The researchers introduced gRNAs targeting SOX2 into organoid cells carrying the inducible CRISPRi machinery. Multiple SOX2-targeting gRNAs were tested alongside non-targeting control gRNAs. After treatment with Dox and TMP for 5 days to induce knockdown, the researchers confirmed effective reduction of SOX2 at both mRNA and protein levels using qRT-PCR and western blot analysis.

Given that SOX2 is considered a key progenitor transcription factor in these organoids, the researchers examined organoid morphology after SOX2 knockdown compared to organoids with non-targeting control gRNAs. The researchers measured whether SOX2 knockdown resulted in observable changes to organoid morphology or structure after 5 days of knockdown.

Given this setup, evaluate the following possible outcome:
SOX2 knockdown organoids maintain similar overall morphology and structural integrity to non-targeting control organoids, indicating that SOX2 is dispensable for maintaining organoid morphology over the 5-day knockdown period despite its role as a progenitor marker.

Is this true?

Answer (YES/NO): YES